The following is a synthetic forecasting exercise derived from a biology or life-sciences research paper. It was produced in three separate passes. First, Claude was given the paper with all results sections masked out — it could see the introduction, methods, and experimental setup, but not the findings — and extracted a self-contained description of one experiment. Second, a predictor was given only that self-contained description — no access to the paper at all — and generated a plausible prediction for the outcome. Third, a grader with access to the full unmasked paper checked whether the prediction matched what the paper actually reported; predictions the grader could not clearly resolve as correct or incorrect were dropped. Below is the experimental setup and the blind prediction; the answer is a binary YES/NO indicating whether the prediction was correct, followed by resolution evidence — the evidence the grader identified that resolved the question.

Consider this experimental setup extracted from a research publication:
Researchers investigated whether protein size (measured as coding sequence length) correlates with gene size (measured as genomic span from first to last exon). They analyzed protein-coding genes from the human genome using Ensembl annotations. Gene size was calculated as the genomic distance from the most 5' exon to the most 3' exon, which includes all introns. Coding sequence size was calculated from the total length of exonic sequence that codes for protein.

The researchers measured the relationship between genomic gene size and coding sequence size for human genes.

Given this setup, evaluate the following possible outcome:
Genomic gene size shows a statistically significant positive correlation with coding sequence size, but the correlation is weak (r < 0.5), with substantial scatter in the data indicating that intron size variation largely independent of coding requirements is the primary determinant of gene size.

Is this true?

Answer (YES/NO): NO